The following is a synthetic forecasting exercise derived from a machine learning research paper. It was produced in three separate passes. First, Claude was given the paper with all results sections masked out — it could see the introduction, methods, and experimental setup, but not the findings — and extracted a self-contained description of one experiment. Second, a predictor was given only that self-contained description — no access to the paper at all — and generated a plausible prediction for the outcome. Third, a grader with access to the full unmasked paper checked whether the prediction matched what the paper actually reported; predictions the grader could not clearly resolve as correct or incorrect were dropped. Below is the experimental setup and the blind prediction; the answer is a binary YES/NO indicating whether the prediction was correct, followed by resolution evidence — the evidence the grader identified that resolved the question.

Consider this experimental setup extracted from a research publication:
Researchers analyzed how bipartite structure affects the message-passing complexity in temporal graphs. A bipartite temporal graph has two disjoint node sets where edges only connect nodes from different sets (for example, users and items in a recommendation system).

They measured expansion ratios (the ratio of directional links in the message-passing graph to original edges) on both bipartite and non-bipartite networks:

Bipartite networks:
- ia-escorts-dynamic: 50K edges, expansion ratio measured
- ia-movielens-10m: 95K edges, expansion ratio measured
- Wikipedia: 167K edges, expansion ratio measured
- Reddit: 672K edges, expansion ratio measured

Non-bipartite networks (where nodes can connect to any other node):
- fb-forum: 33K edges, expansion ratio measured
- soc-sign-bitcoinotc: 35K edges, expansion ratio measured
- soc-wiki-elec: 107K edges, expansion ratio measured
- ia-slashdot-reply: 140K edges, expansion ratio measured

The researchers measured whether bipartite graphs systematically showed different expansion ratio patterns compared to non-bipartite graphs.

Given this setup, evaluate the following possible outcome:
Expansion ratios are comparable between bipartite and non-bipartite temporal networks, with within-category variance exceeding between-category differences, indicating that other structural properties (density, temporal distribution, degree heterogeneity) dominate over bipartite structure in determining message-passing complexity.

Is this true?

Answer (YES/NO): NO